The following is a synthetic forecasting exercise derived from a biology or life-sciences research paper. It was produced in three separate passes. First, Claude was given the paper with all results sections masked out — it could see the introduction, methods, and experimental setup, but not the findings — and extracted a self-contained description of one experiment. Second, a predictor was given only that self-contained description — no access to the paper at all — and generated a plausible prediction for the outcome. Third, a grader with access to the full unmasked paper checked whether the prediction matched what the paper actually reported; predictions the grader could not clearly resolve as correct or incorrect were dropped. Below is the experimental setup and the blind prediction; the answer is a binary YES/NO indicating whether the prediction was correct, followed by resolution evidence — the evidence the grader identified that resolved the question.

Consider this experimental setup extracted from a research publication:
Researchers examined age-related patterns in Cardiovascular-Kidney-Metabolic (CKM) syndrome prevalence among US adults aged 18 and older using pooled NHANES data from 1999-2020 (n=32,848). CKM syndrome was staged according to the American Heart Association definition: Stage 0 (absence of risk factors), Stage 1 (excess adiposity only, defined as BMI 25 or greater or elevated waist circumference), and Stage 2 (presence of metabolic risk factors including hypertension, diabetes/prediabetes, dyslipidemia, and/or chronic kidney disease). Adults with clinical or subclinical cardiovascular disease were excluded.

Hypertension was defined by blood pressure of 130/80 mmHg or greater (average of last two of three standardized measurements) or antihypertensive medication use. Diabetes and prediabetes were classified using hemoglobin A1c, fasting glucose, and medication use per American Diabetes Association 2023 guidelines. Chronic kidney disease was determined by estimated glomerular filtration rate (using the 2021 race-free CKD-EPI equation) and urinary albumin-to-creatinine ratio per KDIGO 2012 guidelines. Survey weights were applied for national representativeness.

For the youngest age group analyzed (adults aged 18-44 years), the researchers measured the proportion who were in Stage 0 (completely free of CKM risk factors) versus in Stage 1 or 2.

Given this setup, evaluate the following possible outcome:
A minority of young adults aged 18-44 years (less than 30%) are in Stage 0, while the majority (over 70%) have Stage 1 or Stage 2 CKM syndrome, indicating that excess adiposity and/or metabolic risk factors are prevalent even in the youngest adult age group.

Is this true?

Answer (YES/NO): YES